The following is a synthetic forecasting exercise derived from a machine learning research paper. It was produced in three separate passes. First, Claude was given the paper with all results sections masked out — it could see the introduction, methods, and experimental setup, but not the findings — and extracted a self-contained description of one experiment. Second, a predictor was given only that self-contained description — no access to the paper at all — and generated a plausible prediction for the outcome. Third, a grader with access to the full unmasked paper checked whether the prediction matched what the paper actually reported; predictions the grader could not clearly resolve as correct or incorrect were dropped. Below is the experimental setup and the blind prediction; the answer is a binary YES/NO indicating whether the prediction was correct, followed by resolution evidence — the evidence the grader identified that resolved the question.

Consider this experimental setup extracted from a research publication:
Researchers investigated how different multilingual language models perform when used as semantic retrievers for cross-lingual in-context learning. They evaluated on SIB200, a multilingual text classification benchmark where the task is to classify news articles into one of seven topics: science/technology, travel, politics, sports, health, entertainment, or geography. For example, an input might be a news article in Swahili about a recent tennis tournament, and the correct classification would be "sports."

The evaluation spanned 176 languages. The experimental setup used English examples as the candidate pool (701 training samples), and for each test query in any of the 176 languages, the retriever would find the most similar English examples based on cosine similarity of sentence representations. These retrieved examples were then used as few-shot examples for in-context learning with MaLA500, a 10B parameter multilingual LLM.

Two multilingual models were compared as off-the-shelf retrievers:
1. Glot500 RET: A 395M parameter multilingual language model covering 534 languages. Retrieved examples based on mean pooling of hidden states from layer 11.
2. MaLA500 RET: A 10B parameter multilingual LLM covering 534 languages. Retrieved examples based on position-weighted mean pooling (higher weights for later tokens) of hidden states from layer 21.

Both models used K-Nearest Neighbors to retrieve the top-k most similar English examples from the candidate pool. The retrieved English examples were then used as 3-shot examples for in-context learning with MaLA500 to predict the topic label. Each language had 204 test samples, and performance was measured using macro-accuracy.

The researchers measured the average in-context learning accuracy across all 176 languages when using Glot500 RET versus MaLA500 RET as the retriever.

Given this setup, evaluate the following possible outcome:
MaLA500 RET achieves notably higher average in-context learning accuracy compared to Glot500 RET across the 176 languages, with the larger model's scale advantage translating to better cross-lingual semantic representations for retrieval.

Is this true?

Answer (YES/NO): NO